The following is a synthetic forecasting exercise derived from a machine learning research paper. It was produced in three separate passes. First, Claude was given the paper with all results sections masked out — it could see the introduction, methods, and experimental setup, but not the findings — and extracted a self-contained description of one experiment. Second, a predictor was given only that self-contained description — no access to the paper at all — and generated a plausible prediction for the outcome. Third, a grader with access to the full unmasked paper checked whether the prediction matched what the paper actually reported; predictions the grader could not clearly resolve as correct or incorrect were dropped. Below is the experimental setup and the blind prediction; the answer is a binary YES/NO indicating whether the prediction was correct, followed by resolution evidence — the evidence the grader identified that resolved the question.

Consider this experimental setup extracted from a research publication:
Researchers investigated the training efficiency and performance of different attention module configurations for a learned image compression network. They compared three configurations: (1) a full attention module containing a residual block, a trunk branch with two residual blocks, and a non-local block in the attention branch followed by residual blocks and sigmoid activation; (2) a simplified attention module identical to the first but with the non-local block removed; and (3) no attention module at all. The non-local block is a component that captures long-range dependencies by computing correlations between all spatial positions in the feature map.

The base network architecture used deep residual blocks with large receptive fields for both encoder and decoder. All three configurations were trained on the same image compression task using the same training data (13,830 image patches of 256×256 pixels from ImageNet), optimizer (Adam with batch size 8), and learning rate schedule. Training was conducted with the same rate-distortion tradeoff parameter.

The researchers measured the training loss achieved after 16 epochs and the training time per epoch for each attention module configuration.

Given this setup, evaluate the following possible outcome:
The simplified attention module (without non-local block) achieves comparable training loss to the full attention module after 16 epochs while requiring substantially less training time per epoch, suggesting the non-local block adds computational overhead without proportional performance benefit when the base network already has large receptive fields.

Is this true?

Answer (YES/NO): YES